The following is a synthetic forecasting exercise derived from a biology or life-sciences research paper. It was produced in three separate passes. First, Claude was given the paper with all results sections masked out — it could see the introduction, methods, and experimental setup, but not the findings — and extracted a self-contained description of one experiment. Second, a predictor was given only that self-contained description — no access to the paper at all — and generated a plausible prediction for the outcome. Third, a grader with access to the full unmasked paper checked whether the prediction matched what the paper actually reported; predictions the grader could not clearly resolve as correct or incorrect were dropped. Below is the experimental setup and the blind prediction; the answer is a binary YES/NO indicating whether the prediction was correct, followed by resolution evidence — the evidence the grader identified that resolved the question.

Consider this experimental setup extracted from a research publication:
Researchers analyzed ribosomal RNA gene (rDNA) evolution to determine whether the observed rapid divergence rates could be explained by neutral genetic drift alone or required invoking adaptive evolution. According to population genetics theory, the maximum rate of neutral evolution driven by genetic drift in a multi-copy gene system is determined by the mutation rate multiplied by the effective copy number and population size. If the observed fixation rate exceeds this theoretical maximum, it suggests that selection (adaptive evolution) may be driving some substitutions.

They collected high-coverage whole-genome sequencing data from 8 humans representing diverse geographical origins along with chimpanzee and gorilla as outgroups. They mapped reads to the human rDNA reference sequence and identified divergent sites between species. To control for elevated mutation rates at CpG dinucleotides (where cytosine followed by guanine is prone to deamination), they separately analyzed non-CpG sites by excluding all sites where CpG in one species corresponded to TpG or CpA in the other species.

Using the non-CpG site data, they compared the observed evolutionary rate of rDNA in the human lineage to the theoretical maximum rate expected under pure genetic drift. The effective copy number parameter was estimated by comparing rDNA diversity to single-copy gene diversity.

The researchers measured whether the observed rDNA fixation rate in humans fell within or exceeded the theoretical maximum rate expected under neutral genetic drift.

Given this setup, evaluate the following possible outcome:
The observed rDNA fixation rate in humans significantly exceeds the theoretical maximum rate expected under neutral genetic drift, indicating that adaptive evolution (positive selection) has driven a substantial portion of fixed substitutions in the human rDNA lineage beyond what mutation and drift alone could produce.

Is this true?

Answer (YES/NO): YES